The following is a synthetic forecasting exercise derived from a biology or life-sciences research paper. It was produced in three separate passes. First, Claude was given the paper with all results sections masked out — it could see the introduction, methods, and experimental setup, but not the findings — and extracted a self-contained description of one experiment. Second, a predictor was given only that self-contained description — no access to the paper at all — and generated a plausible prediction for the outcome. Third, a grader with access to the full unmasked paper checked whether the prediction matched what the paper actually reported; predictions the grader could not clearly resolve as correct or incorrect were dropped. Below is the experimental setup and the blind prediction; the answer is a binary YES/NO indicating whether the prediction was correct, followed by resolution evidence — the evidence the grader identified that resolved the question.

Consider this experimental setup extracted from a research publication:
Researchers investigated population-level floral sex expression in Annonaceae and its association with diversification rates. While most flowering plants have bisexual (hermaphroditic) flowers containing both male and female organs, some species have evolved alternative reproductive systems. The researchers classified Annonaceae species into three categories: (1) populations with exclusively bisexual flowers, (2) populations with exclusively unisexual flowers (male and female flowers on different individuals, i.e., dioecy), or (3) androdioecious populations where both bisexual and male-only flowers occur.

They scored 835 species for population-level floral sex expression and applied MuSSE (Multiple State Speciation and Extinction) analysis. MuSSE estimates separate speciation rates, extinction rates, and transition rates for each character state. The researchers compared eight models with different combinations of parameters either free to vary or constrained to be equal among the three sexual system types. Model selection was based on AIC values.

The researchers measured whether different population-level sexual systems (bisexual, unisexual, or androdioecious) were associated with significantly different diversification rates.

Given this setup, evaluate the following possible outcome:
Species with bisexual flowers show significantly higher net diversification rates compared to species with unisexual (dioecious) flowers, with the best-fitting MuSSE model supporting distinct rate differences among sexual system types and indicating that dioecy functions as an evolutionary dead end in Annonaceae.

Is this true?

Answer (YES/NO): NO